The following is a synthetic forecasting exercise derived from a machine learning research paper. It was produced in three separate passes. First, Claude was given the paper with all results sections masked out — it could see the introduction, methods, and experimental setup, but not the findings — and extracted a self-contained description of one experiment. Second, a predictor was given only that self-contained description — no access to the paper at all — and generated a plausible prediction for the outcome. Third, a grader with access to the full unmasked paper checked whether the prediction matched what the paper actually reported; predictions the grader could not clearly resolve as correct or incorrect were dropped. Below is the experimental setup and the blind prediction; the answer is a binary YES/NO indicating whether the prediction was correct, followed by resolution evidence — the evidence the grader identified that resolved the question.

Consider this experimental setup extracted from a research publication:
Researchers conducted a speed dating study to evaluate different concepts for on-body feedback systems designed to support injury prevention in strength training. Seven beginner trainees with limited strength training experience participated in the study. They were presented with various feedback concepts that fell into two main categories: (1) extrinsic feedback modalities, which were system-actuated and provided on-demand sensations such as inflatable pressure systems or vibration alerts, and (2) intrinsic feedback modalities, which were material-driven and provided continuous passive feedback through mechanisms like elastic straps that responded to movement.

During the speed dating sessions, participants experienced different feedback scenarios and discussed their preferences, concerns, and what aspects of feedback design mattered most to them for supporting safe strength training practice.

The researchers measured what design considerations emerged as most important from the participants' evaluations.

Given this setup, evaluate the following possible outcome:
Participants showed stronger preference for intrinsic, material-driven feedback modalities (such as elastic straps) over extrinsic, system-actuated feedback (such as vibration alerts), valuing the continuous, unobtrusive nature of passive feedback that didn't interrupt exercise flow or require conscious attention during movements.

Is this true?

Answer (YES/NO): NO